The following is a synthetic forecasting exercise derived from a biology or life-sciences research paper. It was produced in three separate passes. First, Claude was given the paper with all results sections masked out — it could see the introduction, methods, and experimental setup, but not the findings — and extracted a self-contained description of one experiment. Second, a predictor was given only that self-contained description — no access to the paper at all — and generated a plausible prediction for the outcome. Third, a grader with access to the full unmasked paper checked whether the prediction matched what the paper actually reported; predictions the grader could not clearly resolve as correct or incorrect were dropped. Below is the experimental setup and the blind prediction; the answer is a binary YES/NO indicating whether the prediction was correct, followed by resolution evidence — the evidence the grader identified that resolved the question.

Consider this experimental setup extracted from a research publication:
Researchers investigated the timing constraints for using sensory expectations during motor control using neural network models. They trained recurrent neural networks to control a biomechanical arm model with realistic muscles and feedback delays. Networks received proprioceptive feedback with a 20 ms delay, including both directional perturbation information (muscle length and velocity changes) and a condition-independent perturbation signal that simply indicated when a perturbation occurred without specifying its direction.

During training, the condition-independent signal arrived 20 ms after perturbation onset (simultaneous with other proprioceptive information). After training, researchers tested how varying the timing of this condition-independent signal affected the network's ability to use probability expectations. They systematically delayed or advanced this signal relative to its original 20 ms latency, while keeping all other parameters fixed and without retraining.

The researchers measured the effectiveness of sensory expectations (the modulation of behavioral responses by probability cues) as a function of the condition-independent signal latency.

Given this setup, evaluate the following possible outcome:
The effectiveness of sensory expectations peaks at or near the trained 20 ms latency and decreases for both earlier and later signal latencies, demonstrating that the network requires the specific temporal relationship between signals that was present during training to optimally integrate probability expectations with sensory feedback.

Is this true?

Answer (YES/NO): NO